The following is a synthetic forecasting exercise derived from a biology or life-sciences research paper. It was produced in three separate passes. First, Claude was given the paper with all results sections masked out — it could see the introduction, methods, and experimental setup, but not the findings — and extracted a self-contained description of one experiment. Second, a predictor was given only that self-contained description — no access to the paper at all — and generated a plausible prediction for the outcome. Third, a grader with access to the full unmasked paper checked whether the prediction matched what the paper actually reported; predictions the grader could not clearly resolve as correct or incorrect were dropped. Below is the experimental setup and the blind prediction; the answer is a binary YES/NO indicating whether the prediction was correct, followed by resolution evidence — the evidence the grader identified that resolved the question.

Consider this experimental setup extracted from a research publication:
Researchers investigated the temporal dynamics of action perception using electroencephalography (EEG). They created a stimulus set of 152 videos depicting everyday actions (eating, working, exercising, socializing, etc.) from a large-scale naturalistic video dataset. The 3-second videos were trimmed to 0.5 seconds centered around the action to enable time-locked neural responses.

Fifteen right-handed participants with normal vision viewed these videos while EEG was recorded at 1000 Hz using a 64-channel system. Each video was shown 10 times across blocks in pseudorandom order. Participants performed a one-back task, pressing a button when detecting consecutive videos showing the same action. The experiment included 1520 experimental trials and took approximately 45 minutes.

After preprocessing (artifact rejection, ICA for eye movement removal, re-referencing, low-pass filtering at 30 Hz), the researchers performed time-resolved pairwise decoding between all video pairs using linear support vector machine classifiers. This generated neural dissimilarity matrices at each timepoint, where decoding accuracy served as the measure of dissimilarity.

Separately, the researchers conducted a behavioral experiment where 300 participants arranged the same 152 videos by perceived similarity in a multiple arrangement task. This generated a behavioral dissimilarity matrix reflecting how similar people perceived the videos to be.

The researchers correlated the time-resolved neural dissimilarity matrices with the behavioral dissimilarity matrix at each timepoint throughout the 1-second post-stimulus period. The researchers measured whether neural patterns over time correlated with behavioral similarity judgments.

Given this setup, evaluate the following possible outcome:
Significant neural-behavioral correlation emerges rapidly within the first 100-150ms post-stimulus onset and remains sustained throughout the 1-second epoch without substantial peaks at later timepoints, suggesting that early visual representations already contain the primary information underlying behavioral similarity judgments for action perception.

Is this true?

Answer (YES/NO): NO